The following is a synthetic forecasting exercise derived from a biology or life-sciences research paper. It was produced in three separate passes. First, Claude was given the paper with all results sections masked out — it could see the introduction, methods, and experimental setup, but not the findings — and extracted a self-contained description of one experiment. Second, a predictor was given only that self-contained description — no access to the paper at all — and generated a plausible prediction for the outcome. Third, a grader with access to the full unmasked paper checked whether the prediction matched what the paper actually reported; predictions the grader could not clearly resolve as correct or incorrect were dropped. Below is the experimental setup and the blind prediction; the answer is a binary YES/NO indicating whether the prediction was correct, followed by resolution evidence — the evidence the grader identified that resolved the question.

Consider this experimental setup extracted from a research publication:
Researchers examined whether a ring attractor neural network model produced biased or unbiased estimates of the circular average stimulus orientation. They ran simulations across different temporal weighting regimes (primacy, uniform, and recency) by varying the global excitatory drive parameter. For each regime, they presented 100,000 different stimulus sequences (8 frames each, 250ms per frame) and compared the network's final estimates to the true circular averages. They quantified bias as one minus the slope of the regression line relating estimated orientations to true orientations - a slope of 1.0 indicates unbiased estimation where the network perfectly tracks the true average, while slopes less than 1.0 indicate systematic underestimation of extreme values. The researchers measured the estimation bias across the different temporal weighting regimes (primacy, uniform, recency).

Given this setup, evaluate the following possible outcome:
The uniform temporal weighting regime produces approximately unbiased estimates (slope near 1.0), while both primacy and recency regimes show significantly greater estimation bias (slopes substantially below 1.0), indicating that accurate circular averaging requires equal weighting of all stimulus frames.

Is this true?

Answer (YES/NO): NO